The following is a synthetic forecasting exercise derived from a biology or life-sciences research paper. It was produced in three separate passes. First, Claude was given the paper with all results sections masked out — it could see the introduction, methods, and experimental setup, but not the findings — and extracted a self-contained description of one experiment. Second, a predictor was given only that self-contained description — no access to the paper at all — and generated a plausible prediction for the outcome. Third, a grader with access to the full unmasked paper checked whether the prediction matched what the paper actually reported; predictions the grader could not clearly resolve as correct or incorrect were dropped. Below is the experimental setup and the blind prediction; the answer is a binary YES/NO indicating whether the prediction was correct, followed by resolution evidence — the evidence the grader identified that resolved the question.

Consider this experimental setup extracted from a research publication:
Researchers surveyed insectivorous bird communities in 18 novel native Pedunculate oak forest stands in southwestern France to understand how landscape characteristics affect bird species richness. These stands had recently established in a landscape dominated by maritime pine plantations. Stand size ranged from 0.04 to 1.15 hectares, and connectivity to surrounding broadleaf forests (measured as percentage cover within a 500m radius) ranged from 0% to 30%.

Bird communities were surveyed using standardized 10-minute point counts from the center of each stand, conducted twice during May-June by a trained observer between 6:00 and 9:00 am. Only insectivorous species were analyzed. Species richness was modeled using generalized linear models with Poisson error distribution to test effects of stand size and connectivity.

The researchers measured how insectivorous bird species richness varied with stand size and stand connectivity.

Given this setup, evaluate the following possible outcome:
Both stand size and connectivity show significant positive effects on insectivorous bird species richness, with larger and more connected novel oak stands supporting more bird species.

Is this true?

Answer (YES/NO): NO